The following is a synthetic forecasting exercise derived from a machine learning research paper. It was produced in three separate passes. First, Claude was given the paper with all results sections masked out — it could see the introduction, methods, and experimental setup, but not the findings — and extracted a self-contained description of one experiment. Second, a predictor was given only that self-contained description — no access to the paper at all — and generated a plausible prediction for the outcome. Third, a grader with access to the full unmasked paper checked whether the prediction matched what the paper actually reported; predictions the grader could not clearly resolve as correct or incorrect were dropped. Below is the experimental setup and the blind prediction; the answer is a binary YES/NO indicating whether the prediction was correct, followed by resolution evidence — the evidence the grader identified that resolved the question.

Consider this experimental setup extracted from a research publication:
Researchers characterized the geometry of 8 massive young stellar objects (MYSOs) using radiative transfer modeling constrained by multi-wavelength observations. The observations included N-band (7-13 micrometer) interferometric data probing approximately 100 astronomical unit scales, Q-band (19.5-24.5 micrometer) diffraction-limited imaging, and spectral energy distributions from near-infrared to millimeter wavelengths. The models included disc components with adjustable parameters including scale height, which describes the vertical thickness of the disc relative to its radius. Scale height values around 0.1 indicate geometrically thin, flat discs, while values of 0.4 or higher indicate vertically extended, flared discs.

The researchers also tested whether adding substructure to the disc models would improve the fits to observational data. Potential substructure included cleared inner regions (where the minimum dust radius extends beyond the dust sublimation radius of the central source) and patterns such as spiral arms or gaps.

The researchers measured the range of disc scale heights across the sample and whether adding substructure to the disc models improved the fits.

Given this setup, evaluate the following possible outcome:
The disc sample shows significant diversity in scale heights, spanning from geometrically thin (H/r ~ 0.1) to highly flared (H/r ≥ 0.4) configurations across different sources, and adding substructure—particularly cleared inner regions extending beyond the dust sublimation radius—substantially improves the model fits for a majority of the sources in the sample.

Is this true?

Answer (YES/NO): YES